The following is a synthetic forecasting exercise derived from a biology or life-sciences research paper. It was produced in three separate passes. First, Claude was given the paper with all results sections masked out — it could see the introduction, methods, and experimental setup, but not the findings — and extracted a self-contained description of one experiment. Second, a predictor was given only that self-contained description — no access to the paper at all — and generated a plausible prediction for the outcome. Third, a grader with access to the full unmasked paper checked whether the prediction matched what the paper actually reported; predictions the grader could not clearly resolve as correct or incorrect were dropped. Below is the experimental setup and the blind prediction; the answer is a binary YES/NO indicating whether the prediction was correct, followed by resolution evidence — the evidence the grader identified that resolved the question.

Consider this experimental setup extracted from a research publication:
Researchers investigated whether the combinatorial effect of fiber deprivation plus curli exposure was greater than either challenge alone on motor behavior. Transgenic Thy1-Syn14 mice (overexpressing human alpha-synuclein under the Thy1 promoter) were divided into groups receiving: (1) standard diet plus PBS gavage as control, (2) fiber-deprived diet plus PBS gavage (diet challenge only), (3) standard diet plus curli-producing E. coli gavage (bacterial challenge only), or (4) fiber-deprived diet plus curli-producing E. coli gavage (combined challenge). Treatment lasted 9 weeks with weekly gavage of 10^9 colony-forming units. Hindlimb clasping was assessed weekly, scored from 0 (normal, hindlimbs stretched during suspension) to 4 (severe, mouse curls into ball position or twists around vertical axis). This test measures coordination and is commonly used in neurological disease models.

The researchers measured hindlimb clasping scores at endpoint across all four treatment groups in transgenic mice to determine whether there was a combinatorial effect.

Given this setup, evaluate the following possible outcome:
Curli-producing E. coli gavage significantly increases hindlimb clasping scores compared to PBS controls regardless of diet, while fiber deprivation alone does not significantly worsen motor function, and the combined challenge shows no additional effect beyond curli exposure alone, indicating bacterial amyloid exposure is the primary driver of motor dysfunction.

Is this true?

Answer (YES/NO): NO